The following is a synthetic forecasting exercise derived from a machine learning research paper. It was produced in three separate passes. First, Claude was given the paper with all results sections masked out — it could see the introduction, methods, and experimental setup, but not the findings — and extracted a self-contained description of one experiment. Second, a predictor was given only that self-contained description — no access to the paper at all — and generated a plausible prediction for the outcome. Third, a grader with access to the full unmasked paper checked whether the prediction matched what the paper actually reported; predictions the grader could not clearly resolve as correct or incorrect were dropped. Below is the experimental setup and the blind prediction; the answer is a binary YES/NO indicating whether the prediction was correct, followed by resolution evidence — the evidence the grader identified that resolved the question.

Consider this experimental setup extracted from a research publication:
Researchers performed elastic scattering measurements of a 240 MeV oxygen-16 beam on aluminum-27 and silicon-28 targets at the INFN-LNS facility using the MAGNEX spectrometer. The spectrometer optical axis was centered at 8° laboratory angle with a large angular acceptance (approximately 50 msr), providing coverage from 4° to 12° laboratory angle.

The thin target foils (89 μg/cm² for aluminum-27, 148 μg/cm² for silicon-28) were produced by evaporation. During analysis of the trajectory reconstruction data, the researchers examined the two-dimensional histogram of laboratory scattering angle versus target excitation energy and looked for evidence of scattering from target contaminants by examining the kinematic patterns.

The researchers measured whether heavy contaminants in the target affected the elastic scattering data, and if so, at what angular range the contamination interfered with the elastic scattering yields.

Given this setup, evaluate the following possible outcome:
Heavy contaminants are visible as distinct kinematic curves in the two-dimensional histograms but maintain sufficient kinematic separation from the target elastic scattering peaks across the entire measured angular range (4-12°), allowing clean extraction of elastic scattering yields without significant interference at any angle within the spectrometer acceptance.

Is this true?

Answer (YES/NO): NO